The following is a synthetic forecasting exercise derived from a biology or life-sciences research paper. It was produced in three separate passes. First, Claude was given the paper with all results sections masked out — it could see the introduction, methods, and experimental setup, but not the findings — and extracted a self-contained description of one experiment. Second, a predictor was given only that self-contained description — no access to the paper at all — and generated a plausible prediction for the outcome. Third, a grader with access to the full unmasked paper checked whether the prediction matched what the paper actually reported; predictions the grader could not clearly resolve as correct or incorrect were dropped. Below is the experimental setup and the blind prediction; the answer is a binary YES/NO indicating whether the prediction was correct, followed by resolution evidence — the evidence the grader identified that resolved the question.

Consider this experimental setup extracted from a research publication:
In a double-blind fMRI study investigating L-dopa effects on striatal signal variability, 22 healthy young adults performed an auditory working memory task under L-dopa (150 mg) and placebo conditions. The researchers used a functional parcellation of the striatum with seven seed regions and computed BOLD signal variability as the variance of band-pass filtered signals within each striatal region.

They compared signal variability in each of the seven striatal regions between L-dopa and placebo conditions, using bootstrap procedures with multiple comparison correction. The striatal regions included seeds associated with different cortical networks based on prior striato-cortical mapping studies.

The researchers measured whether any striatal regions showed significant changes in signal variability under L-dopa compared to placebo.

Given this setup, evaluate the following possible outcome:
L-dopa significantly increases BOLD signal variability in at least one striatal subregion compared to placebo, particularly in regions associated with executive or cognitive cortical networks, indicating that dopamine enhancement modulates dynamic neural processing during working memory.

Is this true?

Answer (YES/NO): NO